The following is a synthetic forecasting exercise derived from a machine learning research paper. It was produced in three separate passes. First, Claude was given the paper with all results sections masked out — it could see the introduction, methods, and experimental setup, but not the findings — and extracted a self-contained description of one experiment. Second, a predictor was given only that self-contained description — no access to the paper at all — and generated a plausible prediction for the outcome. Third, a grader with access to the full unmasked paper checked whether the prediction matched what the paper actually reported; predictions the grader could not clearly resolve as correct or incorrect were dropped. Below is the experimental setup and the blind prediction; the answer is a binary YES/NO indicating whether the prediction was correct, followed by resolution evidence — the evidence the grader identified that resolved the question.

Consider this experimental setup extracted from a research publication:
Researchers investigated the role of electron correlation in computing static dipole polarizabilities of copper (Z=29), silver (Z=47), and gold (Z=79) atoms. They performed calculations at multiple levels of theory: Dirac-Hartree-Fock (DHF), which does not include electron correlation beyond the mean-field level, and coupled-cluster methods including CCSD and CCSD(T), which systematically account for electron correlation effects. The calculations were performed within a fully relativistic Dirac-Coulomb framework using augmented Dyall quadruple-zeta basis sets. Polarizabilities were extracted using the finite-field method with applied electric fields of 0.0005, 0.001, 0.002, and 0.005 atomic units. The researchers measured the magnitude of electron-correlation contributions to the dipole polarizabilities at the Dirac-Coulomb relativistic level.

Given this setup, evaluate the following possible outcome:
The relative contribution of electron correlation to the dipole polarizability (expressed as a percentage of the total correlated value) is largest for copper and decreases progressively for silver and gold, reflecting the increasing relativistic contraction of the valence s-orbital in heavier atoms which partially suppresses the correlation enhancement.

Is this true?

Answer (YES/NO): NO